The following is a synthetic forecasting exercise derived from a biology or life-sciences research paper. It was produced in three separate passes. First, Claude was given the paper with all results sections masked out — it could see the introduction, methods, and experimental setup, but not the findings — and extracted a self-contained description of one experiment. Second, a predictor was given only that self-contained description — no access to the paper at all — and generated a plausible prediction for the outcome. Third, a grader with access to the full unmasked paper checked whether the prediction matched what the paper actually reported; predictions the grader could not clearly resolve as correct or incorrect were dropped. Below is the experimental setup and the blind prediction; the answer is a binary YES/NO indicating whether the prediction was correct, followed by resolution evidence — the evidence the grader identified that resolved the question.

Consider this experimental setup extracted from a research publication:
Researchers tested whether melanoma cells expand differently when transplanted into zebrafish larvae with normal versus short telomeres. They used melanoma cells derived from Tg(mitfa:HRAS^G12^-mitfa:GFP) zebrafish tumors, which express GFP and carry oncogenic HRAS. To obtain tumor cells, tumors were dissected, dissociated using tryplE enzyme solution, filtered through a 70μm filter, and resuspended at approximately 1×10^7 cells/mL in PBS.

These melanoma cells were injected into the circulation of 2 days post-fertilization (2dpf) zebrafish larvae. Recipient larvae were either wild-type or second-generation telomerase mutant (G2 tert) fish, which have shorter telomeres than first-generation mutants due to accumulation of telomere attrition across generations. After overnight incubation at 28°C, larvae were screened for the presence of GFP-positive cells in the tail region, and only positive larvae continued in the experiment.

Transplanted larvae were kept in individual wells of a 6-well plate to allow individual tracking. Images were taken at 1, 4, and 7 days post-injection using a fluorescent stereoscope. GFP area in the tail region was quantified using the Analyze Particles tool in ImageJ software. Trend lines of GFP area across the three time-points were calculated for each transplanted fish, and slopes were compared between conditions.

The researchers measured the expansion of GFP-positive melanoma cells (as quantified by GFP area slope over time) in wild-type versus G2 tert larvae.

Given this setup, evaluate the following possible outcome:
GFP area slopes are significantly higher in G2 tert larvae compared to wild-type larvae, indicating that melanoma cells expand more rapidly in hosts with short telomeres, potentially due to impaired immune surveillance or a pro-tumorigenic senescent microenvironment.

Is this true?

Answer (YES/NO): YES